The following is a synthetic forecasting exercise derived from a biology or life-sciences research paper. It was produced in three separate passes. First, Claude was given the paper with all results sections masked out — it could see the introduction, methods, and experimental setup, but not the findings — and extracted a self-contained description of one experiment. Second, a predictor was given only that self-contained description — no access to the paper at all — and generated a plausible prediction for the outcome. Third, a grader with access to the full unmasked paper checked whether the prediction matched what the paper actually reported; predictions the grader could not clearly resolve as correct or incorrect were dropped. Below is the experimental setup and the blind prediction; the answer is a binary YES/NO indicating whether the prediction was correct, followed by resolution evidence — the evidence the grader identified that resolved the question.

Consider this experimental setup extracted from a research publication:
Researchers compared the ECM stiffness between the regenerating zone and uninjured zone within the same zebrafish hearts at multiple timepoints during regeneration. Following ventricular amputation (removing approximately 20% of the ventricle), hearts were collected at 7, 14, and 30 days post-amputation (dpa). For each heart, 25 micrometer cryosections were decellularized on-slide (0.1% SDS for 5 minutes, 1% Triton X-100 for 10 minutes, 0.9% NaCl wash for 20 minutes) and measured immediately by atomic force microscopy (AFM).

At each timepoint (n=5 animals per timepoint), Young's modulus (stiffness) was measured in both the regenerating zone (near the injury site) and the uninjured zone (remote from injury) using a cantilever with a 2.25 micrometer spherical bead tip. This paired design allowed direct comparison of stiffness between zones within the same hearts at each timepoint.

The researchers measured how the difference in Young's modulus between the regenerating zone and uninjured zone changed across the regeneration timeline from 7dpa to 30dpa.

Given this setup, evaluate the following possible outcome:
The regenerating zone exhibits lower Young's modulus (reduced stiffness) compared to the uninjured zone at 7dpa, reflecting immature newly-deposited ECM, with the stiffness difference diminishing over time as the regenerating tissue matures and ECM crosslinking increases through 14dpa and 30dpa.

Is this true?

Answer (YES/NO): NO